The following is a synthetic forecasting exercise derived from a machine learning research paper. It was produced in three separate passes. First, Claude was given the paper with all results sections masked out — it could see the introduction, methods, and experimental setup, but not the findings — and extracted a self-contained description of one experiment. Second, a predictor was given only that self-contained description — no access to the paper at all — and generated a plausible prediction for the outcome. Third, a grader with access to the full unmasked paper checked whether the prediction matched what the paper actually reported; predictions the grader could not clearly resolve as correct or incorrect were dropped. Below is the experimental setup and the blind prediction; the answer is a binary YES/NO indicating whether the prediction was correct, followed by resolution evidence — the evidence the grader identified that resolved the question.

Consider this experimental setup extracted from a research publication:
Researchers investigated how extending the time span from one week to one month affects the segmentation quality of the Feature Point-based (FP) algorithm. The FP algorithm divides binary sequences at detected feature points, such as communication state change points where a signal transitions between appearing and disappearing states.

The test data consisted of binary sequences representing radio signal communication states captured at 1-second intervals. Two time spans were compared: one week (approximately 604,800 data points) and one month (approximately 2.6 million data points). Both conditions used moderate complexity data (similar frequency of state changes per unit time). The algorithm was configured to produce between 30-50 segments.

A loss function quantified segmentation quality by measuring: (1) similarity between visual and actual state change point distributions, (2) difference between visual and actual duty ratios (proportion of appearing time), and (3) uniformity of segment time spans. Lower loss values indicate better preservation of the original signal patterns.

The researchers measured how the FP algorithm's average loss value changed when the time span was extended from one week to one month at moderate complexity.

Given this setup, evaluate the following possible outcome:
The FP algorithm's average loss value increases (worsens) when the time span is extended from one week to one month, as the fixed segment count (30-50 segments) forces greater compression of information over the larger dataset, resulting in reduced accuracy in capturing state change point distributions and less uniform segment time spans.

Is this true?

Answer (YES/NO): NO